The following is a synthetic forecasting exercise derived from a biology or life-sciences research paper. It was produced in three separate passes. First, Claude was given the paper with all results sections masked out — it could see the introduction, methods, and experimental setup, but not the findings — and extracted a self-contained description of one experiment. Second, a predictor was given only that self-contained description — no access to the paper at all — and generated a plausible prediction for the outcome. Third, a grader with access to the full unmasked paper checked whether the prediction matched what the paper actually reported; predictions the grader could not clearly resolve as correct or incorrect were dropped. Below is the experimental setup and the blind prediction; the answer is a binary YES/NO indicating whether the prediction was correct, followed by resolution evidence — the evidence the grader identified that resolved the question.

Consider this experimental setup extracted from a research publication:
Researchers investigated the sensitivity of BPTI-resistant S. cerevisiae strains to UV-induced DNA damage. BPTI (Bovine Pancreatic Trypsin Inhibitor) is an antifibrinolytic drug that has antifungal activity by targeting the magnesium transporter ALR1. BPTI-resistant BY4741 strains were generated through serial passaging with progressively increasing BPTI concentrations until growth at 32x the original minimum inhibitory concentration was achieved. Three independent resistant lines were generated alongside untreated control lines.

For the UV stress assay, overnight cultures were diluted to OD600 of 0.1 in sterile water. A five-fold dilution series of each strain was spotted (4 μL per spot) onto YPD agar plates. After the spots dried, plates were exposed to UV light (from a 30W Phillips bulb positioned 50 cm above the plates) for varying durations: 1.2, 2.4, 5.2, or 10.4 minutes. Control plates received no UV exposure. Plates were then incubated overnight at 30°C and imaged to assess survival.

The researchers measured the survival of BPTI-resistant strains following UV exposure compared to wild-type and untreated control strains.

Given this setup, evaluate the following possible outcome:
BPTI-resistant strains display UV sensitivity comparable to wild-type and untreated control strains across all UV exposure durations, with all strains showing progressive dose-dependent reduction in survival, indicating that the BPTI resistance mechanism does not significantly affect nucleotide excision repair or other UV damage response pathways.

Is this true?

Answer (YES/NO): YES